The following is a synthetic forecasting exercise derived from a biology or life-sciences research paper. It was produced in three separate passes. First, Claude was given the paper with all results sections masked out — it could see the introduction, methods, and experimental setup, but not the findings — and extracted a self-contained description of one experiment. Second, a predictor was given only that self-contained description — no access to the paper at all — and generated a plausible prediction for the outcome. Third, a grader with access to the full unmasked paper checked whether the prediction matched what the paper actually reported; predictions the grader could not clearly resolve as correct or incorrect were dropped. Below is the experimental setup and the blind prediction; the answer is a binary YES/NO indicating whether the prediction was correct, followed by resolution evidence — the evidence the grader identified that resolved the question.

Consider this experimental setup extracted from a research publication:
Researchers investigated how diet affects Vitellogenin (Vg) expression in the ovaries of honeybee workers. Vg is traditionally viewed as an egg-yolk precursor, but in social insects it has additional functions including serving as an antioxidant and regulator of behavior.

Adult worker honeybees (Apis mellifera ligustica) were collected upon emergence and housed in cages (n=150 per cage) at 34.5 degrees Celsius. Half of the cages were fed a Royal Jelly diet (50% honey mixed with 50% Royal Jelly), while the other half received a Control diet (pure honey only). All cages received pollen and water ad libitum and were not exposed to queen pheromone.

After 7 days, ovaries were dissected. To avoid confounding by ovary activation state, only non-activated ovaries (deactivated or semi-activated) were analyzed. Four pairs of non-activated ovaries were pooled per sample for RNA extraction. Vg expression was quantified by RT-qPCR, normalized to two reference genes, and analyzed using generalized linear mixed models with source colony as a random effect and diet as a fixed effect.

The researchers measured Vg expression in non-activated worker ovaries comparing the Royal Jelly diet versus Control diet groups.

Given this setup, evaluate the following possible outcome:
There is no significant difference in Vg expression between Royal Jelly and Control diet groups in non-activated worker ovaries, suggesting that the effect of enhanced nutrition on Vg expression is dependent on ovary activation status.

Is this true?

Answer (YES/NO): NO